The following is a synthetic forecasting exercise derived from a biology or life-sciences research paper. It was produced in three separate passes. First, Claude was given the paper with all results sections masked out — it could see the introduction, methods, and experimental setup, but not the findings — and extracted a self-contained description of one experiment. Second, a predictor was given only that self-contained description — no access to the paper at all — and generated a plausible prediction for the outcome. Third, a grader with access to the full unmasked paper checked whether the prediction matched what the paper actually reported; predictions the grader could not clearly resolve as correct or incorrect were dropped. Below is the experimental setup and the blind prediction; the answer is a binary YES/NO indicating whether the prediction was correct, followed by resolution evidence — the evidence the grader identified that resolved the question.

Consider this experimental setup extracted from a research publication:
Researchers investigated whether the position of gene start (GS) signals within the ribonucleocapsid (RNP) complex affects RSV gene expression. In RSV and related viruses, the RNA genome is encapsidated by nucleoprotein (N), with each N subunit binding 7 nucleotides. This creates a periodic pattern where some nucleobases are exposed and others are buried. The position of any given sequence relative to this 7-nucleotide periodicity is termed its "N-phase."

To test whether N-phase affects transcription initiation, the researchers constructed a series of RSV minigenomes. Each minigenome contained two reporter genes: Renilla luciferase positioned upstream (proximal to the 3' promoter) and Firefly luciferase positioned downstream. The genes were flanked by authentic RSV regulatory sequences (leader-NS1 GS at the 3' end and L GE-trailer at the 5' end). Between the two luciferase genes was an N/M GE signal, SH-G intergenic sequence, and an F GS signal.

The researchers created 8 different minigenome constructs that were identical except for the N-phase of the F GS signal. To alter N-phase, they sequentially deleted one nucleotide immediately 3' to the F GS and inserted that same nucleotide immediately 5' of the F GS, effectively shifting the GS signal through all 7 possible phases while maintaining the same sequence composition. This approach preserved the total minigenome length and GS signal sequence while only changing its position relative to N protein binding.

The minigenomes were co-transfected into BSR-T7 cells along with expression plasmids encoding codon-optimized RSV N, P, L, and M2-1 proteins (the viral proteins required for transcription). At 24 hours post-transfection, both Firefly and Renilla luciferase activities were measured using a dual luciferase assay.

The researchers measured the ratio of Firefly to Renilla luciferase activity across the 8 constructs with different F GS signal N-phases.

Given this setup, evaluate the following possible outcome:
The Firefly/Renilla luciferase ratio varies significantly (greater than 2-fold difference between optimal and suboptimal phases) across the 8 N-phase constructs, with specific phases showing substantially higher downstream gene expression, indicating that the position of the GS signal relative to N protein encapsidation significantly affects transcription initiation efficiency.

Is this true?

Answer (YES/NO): NO